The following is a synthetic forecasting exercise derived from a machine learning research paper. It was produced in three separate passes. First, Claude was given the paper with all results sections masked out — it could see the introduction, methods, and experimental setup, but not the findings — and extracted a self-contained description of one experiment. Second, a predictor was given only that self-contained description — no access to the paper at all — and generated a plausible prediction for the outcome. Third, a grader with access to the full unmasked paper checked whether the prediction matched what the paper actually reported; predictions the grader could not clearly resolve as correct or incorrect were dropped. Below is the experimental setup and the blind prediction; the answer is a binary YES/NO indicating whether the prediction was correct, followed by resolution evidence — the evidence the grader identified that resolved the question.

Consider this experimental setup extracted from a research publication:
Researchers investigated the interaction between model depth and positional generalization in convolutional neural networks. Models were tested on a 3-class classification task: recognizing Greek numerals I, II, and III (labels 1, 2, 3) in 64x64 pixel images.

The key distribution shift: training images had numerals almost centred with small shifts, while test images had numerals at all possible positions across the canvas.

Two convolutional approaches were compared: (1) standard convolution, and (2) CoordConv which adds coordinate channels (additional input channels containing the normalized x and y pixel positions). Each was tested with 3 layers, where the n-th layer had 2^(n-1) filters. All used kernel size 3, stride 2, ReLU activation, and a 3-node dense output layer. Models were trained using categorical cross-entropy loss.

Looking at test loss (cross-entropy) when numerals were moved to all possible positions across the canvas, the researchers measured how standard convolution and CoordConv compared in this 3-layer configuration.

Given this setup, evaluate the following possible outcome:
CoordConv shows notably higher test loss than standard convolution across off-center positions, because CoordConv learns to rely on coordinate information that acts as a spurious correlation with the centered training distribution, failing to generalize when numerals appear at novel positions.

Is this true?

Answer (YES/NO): YES